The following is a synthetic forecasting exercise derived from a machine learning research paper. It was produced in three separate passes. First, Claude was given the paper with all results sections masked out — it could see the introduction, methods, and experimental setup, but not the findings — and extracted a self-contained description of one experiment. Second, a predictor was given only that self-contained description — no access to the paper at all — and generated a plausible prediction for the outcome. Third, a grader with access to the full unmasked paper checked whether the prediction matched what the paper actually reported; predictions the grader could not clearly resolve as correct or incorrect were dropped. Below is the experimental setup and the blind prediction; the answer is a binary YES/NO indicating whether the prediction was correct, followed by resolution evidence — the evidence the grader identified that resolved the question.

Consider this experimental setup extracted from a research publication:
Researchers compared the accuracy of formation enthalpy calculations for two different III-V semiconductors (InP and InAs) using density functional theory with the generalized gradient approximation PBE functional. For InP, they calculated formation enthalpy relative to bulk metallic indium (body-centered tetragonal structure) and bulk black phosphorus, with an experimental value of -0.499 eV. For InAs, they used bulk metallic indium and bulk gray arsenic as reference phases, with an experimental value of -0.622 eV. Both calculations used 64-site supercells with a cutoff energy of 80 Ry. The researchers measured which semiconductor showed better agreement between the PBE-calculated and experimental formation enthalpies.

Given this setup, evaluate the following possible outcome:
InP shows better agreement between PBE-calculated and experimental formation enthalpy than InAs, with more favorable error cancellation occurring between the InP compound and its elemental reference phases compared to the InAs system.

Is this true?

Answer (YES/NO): YES